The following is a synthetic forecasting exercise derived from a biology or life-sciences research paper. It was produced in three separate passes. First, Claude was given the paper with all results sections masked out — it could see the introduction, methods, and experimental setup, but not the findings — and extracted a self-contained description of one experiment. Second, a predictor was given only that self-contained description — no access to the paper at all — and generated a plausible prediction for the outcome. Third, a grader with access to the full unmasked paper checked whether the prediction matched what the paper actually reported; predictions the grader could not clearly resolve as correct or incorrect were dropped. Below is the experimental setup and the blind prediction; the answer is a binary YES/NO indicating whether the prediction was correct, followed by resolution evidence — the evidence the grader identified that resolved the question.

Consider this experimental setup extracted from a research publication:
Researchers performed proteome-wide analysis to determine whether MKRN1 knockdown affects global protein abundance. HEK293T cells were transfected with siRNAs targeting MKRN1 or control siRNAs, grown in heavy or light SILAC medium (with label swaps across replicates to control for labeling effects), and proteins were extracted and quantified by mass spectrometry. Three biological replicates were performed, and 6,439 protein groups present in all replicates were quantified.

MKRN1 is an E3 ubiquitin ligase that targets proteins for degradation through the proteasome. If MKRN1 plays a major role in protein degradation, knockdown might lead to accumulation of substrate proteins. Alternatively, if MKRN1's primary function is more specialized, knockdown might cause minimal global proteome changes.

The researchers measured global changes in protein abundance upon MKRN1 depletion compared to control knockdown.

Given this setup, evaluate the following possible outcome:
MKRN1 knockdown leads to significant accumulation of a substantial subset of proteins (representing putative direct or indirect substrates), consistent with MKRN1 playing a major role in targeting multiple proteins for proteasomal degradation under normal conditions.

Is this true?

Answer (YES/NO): NO